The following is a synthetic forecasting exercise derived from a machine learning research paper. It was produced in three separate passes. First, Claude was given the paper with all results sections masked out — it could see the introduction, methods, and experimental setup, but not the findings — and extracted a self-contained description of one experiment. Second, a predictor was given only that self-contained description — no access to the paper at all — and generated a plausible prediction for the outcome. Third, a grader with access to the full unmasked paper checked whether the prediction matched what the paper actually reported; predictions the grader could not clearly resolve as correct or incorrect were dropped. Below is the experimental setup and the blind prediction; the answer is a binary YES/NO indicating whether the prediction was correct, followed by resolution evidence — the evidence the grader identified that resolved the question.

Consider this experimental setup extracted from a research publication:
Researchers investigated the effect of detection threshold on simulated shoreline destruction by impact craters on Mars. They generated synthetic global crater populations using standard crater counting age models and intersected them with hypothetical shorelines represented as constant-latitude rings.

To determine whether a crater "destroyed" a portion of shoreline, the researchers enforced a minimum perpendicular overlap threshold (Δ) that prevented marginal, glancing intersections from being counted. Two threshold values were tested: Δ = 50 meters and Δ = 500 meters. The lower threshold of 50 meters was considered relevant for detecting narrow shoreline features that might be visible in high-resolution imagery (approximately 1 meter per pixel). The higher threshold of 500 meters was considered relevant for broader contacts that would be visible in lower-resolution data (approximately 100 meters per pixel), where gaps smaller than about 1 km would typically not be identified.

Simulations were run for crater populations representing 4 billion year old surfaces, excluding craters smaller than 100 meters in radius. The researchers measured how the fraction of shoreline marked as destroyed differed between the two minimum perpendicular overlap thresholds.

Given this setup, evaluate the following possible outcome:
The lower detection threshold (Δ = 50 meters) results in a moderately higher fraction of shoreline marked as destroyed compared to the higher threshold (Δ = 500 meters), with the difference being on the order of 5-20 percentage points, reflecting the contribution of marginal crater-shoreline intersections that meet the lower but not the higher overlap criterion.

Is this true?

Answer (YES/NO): NO